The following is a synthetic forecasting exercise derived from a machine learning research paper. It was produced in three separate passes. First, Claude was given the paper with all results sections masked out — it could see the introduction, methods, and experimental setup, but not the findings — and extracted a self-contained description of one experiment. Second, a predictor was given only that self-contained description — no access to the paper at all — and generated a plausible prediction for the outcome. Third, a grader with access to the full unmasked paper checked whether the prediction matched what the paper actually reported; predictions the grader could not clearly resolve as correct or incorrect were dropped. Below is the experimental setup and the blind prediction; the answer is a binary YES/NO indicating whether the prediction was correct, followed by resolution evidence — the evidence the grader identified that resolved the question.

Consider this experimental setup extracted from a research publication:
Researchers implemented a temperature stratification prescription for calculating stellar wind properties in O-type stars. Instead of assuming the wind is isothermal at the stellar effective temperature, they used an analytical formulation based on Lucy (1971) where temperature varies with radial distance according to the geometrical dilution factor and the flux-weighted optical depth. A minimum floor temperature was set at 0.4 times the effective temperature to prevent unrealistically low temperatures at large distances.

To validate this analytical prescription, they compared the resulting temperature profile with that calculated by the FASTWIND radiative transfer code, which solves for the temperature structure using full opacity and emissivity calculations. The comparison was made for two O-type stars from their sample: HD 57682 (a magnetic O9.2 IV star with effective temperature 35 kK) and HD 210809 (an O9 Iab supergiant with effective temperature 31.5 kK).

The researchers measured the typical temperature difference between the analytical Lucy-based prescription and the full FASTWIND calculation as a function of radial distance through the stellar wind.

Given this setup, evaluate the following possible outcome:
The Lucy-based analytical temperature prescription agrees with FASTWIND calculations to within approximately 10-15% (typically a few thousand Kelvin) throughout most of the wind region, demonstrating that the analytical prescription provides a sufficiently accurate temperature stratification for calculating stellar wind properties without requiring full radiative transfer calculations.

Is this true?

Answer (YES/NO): YES